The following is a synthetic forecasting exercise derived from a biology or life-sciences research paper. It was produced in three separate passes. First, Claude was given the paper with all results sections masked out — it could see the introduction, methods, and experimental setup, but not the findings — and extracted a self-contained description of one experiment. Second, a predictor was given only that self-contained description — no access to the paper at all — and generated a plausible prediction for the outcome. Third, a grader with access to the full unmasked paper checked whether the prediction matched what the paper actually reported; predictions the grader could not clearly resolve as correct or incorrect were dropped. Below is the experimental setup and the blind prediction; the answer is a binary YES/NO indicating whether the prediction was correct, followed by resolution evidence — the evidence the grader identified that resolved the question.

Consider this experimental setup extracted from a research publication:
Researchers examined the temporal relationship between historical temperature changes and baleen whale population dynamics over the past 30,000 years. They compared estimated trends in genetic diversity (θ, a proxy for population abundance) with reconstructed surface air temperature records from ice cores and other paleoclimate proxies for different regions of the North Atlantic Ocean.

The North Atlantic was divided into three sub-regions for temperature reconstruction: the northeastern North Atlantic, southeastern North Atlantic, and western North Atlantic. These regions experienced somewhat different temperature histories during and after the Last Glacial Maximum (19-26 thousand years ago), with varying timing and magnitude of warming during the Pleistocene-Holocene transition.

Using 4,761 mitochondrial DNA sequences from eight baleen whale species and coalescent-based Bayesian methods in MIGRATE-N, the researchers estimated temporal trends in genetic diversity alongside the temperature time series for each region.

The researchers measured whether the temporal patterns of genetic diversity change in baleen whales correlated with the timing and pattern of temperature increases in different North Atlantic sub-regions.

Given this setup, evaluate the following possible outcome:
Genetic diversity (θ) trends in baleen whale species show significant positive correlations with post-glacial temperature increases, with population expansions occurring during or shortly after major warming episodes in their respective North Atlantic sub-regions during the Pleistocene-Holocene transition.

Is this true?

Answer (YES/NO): NO